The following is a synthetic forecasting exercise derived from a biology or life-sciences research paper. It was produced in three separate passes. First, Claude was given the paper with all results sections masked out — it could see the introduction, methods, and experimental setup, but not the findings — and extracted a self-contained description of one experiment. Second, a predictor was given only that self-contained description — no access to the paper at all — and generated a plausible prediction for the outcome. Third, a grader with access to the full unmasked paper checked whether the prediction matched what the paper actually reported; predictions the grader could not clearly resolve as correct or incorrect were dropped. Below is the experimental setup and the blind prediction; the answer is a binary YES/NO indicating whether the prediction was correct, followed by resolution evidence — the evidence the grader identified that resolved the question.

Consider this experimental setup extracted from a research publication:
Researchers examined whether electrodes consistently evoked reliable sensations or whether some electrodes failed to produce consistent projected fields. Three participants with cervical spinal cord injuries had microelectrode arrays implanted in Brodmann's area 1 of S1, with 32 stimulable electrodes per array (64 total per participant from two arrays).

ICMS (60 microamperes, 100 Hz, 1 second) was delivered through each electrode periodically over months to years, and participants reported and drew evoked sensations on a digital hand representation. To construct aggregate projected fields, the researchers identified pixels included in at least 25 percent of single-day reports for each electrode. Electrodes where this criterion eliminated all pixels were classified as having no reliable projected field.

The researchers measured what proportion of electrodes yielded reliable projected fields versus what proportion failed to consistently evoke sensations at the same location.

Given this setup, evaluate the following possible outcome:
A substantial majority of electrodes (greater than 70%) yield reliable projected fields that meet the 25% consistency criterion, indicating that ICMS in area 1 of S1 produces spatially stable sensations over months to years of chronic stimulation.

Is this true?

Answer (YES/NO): NO